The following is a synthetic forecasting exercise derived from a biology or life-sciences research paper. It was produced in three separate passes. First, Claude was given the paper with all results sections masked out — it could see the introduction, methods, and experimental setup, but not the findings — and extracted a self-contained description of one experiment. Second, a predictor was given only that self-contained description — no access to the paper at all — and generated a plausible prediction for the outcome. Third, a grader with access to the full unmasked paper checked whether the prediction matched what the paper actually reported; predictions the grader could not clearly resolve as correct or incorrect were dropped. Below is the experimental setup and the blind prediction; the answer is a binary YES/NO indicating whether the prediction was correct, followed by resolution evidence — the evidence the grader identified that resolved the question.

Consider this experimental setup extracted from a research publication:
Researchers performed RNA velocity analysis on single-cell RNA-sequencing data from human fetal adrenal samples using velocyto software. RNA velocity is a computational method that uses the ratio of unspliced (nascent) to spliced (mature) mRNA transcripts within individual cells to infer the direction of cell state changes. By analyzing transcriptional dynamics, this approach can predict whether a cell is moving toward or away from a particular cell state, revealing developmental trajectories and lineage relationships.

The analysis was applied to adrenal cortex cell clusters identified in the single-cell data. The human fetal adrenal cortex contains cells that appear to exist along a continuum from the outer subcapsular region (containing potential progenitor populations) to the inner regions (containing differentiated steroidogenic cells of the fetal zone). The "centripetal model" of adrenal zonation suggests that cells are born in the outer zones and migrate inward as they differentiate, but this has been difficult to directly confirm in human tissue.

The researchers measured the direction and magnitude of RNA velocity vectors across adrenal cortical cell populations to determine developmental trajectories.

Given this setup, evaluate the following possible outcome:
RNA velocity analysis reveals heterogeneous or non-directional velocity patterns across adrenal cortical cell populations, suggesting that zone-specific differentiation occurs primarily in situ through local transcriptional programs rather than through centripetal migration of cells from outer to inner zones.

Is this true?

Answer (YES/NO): NO